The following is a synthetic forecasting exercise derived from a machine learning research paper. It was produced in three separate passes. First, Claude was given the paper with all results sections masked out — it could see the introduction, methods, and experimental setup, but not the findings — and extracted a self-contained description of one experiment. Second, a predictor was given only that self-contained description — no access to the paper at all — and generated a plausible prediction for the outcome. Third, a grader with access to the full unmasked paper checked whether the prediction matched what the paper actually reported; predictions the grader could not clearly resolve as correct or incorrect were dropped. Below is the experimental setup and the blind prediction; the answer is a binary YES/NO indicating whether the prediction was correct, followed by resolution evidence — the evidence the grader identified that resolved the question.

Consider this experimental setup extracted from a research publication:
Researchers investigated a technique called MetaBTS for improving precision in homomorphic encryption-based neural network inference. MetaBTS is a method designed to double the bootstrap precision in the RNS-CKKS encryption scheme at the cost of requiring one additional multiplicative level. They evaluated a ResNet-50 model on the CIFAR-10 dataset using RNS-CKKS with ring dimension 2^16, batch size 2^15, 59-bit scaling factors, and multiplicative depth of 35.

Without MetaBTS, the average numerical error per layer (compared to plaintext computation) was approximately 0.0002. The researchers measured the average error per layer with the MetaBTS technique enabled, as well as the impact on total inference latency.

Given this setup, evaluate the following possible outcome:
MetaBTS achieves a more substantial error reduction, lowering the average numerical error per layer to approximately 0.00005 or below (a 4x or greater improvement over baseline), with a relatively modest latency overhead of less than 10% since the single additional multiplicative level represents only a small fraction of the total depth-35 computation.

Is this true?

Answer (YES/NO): NO